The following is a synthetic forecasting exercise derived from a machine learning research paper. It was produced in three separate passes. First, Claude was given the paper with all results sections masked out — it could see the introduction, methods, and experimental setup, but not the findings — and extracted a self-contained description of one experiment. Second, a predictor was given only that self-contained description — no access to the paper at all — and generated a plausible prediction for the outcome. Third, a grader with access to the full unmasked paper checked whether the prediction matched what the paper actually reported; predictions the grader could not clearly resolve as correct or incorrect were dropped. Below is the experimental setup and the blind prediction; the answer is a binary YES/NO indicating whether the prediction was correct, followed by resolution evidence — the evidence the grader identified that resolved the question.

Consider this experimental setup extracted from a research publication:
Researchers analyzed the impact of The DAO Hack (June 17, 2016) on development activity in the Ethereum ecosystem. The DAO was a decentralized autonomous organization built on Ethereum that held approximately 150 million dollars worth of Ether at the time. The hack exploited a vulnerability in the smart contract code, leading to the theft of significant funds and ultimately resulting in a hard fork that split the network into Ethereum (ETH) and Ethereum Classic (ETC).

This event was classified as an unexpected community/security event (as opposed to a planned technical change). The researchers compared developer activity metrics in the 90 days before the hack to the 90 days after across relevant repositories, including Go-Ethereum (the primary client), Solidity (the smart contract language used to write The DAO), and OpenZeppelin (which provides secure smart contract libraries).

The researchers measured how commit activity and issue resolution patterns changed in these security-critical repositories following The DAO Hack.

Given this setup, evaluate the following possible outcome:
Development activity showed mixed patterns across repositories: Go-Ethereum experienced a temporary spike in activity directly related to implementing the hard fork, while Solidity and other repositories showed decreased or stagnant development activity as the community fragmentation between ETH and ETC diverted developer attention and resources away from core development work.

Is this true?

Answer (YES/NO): NO